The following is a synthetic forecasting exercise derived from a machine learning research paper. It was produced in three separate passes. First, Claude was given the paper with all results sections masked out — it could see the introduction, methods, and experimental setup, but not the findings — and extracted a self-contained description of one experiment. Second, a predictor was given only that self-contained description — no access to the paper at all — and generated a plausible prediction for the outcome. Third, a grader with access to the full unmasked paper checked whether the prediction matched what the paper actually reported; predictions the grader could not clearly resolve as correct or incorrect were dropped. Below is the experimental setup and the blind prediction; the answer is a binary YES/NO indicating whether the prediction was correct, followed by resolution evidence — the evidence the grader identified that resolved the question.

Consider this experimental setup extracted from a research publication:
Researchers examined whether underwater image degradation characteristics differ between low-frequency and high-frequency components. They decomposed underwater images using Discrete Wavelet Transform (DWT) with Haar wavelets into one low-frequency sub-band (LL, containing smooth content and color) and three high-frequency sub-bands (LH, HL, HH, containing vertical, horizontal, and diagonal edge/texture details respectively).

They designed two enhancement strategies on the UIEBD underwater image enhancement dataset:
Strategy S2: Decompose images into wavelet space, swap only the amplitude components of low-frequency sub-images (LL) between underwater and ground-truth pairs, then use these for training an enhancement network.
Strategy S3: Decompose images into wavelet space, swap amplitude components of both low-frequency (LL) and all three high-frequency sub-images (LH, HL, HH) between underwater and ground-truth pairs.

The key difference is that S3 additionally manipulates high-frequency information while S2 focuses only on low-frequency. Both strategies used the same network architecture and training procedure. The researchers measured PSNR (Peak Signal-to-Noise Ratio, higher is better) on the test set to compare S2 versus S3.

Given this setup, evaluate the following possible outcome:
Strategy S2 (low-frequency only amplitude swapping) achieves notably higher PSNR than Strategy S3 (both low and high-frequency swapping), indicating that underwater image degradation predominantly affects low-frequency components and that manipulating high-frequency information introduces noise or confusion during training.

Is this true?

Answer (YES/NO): NO